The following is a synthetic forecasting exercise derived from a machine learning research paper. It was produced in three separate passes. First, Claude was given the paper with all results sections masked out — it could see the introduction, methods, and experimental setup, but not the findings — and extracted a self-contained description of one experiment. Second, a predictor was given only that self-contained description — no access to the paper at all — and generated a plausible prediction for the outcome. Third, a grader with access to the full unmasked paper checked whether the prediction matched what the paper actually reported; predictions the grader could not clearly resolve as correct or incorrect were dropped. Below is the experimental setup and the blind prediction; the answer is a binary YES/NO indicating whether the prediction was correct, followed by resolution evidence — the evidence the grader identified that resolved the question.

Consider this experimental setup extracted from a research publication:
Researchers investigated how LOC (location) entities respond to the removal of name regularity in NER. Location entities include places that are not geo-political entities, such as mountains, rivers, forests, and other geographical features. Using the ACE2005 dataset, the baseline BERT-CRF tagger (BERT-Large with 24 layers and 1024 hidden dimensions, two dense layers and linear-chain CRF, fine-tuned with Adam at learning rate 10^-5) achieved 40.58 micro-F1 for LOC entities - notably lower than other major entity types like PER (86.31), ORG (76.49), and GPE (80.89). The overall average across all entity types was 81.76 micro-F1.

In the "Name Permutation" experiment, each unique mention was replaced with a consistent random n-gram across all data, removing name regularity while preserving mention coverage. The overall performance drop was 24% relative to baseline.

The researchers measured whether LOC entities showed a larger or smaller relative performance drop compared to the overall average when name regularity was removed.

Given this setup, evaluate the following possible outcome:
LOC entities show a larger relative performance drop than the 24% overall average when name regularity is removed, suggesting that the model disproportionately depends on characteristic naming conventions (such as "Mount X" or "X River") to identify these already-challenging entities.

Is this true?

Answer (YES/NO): YES